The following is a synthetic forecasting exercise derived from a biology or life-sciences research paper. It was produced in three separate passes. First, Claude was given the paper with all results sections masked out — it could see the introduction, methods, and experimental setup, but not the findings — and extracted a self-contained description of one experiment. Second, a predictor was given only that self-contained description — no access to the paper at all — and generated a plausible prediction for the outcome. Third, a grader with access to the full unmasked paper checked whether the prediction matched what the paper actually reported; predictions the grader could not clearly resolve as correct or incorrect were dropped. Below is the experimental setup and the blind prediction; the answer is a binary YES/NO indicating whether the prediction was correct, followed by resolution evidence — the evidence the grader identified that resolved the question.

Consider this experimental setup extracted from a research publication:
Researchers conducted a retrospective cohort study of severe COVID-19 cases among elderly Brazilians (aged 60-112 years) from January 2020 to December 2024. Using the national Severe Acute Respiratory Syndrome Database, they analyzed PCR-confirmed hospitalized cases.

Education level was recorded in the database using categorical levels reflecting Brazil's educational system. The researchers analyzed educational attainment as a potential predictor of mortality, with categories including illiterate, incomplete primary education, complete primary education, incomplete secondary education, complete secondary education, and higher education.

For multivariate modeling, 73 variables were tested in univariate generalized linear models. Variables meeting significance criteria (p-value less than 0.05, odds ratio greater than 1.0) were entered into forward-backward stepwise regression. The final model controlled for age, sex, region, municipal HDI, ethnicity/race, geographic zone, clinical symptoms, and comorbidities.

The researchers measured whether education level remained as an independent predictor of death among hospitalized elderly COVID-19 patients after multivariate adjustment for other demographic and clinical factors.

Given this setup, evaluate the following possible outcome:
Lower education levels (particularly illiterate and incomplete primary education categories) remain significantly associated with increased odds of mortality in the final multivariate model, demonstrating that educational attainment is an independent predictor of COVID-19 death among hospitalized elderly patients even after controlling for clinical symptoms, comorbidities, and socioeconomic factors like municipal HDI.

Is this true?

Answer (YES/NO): YES